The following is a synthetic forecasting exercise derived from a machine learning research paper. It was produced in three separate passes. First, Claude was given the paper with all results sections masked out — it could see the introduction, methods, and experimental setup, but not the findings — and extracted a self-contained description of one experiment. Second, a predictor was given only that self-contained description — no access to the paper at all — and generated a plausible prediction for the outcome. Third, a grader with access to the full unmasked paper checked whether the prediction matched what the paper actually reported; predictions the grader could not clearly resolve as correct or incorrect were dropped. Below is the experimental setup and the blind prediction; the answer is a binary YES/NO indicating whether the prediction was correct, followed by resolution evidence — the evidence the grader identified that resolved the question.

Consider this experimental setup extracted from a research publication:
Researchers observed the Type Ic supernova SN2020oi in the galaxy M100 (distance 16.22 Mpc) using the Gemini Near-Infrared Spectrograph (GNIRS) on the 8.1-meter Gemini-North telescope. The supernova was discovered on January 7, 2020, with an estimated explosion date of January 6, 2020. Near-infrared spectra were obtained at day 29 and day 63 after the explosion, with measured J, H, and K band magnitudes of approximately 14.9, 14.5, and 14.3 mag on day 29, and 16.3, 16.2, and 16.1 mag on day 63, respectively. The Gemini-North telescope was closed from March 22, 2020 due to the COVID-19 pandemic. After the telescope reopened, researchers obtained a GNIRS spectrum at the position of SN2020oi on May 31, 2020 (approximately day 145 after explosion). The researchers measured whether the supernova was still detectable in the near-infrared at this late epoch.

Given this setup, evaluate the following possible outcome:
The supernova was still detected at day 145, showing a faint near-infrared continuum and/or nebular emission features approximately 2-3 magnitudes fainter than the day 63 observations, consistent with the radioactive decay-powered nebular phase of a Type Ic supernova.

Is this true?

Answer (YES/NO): NO